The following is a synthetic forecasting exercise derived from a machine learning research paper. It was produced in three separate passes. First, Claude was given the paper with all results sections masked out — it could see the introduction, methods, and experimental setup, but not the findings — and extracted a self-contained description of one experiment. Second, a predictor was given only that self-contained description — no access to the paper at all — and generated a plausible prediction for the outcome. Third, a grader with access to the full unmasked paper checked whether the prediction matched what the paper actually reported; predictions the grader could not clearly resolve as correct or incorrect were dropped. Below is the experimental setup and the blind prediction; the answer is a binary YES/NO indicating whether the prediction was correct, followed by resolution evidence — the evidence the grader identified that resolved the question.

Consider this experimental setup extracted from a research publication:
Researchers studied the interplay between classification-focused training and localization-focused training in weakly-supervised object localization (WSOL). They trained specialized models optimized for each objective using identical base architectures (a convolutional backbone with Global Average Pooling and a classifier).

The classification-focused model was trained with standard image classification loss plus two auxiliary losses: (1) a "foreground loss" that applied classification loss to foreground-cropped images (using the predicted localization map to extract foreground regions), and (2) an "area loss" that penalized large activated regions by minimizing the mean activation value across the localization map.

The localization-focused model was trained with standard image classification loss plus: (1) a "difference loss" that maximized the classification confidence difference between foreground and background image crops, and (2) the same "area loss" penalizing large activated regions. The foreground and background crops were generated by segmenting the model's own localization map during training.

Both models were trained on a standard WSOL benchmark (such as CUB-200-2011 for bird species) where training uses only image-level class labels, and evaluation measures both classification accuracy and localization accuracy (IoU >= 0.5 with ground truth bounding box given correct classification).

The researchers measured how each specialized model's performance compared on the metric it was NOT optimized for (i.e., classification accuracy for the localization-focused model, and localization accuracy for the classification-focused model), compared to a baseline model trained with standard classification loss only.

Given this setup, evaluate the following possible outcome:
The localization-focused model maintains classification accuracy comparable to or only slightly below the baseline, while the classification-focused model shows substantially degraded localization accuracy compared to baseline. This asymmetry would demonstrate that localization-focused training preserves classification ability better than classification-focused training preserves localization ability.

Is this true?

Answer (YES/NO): NO